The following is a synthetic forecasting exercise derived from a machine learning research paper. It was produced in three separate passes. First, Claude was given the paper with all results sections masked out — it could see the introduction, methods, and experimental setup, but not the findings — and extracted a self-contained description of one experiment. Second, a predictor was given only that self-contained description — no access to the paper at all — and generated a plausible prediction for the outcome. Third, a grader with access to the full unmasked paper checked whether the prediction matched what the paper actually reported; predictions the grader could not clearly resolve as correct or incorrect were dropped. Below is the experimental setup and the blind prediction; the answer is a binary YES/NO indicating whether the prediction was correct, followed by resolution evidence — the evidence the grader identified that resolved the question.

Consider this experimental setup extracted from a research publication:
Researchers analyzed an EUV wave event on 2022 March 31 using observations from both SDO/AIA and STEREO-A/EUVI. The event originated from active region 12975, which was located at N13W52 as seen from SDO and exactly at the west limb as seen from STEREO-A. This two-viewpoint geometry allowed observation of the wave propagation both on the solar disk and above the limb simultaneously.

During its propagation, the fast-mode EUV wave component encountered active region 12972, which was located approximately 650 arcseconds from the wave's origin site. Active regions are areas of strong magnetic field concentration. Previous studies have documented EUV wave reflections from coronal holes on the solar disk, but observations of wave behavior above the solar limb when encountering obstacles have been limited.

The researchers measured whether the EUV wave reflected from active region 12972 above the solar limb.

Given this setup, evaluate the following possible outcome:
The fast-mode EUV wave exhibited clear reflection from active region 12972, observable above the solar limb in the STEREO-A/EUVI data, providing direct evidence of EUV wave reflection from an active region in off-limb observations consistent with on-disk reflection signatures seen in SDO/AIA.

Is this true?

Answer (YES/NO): NO